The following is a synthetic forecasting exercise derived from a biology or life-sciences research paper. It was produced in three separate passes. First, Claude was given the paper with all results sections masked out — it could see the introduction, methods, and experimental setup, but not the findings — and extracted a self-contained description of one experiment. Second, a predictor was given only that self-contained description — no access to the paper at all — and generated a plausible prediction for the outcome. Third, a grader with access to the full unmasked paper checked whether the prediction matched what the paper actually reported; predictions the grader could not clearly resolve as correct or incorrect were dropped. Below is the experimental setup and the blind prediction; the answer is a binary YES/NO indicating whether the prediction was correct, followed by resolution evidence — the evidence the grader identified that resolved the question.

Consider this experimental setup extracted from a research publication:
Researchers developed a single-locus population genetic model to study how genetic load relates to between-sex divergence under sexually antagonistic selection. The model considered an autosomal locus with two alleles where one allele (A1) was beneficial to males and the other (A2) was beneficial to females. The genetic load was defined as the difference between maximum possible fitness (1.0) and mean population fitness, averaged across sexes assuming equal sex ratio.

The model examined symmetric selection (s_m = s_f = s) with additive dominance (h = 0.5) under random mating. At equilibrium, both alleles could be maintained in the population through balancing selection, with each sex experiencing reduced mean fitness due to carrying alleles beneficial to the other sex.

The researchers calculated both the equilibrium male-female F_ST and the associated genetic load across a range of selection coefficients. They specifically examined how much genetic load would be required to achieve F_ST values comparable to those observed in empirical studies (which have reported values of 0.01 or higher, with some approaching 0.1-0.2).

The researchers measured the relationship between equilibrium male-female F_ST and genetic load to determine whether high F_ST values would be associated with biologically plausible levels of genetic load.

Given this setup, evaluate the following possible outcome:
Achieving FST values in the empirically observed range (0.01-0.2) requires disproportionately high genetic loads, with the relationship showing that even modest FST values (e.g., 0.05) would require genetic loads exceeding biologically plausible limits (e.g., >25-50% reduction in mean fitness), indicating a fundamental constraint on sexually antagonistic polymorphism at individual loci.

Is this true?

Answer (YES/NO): YES